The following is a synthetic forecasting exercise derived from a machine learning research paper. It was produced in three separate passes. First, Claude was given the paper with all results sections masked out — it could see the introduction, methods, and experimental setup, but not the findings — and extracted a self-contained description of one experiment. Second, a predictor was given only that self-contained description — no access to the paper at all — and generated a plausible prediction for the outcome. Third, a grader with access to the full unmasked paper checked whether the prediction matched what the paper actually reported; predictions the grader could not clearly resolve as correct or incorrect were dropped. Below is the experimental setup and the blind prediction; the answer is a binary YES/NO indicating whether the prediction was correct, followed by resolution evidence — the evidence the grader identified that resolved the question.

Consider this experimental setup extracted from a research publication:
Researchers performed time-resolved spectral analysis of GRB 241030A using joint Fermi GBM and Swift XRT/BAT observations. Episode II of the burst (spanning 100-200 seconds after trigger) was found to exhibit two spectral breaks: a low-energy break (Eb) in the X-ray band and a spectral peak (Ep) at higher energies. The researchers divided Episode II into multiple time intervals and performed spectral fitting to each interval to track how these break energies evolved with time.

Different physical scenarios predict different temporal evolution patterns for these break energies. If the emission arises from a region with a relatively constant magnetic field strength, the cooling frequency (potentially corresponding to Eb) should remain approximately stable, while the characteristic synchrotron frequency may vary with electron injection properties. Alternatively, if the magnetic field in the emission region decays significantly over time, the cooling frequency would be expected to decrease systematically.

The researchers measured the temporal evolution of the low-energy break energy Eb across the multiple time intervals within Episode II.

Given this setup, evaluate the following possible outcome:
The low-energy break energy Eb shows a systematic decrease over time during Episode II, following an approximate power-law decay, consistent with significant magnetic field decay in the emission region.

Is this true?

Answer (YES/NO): NO